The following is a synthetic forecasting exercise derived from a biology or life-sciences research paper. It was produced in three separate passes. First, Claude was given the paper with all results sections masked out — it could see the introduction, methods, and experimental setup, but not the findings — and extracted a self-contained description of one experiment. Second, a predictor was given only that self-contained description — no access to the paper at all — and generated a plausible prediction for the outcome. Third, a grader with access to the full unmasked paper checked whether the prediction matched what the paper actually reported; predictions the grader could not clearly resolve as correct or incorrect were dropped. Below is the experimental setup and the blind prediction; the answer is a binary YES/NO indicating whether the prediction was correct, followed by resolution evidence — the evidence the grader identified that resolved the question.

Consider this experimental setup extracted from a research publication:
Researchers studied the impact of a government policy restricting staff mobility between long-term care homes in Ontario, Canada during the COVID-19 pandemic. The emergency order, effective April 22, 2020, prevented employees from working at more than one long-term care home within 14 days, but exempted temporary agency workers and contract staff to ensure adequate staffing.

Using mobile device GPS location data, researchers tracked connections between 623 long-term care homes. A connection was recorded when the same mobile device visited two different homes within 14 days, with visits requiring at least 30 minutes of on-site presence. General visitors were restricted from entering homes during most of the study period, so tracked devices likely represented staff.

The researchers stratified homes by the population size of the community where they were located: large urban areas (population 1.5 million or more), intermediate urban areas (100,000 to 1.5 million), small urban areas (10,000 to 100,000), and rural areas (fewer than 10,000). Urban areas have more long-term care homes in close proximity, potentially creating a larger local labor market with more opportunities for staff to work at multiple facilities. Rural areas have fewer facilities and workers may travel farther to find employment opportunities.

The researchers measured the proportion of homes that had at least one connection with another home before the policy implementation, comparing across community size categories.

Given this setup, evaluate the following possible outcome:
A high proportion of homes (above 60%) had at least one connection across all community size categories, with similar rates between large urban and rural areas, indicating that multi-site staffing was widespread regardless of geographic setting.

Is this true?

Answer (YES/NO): NO